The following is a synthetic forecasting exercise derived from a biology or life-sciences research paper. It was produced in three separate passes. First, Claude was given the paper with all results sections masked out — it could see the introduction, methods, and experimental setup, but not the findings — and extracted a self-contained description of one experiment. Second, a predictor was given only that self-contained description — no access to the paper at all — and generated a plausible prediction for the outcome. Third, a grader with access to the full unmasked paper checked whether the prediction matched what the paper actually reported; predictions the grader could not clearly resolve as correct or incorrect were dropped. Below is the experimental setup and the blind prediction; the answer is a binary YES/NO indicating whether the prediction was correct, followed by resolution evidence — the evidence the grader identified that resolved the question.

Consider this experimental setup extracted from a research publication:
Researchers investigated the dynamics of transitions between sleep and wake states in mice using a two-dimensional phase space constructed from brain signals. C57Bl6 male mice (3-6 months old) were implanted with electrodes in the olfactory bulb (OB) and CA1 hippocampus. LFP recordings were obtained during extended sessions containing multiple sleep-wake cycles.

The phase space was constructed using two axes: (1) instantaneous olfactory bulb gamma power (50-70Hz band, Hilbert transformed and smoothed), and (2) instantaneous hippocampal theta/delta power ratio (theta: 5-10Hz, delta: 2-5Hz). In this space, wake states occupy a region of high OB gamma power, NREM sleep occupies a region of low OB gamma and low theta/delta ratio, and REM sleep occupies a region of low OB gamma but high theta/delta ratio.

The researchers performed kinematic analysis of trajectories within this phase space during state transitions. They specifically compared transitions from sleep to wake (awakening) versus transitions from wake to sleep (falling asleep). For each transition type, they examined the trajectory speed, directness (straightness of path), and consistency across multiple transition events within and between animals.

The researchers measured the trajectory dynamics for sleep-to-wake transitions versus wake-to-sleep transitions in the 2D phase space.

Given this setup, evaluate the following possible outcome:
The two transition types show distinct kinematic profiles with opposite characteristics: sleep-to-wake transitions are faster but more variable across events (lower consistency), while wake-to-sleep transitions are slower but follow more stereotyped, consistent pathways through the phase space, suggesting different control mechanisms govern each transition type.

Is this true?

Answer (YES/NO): NO